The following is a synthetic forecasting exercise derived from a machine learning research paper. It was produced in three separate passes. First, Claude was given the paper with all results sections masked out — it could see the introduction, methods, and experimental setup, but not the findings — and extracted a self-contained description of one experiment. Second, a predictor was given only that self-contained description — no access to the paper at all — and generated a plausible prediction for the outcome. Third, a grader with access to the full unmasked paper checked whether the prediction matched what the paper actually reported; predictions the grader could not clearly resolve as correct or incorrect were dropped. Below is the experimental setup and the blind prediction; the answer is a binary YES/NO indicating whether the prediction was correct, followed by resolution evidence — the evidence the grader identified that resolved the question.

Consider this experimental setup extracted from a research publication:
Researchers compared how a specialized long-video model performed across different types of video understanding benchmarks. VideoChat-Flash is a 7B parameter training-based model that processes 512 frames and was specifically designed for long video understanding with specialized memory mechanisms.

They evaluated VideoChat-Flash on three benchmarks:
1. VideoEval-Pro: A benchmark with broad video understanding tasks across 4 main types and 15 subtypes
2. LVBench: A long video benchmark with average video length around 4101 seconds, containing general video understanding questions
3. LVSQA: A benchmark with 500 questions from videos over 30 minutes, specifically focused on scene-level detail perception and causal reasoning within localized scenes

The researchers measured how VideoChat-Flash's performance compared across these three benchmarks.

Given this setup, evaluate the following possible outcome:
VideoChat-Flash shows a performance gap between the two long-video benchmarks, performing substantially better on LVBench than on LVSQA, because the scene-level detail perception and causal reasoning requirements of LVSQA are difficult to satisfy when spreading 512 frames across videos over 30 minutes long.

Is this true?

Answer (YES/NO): NO